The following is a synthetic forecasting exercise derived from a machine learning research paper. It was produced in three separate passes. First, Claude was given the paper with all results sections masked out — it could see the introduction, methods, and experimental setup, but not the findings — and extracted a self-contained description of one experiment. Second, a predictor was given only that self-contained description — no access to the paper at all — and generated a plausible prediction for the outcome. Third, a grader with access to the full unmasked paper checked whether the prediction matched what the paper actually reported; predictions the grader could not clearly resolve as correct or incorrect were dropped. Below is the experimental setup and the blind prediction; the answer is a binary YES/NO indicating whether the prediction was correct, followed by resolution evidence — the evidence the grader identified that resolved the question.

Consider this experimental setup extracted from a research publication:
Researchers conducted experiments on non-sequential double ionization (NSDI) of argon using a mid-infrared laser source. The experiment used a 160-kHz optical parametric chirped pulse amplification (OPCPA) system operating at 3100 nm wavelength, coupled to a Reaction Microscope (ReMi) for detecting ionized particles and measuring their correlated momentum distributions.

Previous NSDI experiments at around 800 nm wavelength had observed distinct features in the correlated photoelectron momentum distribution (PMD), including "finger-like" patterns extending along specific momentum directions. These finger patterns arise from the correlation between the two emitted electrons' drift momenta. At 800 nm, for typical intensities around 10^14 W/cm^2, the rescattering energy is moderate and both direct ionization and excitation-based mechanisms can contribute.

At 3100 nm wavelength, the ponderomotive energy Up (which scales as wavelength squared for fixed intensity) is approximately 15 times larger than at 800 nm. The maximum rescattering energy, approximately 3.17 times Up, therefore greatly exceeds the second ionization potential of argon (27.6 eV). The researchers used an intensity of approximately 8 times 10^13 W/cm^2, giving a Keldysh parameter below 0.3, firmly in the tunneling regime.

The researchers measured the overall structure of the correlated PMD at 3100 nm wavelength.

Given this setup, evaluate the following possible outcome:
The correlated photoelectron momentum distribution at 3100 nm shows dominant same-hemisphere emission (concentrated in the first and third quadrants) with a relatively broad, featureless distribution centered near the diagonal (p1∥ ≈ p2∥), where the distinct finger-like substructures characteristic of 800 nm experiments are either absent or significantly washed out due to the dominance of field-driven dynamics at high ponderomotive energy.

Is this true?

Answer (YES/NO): NO